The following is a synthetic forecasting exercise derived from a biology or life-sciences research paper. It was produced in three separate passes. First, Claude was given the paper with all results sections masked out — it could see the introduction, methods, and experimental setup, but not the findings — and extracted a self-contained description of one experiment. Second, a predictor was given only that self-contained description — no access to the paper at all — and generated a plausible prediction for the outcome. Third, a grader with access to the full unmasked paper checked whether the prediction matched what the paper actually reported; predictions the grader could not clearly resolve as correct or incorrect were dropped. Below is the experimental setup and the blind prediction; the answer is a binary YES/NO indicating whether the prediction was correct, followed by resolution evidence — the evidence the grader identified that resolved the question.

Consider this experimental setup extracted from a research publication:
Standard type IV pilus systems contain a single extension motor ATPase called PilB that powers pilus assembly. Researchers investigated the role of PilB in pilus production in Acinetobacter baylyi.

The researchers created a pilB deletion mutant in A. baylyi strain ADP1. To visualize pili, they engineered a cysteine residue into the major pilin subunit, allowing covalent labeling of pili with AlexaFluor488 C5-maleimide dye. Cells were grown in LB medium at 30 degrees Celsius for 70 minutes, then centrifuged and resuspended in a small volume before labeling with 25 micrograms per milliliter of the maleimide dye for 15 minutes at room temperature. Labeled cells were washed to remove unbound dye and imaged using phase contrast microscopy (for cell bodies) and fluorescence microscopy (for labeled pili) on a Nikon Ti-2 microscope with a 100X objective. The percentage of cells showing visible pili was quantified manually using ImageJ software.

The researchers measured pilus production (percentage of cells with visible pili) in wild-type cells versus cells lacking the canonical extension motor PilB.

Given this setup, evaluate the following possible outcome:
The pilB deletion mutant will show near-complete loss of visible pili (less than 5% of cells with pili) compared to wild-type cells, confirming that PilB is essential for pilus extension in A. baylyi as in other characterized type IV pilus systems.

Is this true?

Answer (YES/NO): NO